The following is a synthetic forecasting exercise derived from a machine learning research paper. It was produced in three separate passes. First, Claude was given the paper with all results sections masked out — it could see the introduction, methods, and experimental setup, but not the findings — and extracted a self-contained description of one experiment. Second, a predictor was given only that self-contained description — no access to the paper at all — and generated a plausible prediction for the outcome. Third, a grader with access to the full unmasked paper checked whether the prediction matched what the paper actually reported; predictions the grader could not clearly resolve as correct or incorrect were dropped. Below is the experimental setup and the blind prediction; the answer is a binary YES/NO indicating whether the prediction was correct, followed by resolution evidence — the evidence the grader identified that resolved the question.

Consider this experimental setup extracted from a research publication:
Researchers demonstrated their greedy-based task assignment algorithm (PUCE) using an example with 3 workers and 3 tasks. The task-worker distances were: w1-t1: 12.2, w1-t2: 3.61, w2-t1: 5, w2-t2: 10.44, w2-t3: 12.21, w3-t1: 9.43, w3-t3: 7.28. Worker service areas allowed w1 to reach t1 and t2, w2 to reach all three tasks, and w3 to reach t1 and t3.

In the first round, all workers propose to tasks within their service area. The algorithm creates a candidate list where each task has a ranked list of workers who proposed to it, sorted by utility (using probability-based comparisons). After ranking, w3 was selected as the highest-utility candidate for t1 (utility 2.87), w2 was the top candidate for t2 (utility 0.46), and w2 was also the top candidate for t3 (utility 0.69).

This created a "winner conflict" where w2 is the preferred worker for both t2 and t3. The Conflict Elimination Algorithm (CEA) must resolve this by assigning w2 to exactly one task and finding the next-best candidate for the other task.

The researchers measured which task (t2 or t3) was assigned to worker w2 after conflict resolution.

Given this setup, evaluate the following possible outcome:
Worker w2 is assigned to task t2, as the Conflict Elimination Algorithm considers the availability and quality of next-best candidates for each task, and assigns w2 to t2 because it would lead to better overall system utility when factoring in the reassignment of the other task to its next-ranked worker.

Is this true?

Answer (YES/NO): NO